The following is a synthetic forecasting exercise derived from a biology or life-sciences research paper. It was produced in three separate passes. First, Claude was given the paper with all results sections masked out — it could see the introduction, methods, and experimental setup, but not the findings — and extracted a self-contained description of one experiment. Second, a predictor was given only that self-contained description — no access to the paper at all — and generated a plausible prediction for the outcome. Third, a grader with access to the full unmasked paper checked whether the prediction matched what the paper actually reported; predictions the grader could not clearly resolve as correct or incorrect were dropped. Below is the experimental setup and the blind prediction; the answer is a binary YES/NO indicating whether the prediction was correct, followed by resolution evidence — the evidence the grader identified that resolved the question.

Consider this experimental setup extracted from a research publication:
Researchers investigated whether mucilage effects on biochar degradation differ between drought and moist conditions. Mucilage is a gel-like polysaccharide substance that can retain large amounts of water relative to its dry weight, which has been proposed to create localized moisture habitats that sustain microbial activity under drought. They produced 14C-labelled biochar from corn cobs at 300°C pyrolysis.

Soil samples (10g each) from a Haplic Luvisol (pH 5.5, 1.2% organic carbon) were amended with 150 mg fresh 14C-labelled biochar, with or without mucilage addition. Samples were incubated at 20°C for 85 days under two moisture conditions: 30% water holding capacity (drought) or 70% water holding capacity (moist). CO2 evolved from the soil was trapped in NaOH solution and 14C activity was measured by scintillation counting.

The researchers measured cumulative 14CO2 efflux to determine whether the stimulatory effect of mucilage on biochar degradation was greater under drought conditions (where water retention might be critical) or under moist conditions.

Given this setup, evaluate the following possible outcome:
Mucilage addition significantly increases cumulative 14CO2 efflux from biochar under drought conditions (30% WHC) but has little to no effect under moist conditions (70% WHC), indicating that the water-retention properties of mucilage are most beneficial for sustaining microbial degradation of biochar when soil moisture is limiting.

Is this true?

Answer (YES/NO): NO